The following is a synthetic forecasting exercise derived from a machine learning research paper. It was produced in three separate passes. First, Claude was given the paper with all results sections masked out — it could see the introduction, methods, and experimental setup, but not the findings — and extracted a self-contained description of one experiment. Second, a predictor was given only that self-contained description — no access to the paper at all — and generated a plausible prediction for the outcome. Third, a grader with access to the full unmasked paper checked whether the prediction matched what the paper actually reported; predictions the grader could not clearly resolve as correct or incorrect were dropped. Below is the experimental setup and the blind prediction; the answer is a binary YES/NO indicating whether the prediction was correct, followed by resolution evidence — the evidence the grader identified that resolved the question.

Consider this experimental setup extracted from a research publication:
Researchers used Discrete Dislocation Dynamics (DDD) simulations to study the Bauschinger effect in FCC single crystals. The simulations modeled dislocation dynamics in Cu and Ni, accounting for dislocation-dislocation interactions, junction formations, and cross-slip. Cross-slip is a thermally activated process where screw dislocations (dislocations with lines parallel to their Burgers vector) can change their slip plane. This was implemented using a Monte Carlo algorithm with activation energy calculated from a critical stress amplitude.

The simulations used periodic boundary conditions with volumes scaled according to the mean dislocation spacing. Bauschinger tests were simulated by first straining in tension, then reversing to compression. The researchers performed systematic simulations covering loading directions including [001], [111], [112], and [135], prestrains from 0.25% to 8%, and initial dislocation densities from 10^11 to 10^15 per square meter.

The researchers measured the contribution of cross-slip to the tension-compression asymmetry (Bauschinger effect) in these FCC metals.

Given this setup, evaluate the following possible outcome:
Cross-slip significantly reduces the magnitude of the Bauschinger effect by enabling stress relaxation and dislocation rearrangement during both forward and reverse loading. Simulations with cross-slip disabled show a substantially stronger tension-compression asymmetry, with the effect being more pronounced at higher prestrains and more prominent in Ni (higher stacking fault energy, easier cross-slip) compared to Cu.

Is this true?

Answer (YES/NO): NO